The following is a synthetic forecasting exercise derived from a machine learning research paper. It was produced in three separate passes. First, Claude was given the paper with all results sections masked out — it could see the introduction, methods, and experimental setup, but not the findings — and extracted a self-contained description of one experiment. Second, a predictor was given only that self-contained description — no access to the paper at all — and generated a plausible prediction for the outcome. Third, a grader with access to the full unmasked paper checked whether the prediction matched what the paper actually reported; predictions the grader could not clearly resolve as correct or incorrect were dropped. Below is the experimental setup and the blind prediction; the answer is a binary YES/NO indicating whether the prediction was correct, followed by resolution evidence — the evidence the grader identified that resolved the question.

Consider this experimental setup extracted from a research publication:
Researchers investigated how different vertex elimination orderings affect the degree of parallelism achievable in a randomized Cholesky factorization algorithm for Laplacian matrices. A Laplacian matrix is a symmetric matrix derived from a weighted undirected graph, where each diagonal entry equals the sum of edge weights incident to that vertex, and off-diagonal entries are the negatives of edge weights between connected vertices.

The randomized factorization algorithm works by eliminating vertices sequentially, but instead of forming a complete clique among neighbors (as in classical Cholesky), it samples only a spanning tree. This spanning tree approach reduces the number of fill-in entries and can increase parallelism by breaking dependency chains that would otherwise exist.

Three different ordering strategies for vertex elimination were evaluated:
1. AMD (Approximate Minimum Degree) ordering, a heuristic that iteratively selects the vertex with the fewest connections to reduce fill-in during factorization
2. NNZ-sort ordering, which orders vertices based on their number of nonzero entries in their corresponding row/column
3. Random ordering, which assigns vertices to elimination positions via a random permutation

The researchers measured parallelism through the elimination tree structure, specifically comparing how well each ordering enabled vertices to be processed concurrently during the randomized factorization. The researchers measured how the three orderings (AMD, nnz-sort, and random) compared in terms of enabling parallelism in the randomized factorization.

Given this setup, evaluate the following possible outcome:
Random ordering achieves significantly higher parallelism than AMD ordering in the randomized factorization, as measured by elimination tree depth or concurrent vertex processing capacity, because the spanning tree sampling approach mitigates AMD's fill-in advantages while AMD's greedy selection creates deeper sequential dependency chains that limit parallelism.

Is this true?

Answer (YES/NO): YES